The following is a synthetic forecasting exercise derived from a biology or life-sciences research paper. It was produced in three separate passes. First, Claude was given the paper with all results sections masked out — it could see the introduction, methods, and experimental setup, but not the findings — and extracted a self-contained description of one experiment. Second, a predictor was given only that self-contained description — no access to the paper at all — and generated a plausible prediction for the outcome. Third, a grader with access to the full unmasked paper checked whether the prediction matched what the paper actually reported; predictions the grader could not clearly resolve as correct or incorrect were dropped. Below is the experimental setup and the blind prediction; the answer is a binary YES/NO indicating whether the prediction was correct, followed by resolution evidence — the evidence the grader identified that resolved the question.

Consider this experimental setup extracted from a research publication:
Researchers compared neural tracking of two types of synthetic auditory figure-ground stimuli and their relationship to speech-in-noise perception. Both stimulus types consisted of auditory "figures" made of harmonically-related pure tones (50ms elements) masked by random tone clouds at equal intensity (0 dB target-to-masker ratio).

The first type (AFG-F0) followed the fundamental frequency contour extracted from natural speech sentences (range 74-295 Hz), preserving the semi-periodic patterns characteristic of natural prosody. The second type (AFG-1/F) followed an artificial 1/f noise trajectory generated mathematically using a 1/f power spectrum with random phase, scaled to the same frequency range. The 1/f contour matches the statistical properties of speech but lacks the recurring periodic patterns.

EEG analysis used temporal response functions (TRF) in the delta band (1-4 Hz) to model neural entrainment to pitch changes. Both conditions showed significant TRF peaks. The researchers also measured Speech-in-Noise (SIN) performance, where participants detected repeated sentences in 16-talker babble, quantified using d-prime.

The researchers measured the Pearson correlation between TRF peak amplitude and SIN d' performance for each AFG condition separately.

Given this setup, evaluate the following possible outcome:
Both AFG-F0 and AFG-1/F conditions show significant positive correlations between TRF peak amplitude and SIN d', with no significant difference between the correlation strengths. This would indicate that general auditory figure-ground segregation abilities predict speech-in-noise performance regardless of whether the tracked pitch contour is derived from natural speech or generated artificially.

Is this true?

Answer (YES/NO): NO